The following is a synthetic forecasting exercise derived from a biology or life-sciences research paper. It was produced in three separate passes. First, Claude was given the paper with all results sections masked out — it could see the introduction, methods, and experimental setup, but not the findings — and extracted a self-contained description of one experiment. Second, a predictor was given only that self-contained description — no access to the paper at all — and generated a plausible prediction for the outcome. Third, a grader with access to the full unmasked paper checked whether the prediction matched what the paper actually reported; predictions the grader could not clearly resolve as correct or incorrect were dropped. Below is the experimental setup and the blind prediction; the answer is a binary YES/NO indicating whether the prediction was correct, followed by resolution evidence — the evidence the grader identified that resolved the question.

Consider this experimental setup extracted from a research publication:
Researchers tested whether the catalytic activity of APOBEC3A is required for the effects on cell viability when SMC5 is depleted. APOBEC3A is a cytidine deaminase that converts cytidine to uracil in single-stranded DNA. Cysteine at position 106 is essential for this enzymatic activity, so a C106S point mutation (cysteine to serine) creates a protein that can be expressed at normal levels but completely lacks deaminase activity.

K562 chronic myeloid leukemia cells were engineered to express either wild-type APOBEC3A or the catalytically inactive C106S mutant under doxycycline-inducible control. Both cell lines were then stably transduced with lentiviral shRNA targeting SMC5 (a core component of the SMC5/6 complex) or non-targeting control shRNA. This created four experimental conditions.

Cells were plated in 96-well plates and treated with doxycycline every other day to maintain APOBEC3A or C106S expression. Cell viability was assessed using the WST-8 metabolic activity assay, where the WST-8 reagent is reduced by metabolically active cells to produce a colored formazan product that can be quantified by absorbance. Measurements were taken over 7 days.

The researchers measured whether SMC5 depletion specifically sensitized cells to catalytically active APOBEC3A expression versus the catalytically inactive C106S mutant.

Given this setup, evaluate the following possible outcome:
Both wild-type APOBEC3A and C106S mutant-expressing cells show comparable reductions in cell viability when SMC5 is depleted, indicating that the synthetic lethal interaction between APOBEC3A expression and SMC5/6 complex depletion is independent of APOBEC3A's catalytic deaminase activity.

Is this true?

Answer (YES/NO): NO